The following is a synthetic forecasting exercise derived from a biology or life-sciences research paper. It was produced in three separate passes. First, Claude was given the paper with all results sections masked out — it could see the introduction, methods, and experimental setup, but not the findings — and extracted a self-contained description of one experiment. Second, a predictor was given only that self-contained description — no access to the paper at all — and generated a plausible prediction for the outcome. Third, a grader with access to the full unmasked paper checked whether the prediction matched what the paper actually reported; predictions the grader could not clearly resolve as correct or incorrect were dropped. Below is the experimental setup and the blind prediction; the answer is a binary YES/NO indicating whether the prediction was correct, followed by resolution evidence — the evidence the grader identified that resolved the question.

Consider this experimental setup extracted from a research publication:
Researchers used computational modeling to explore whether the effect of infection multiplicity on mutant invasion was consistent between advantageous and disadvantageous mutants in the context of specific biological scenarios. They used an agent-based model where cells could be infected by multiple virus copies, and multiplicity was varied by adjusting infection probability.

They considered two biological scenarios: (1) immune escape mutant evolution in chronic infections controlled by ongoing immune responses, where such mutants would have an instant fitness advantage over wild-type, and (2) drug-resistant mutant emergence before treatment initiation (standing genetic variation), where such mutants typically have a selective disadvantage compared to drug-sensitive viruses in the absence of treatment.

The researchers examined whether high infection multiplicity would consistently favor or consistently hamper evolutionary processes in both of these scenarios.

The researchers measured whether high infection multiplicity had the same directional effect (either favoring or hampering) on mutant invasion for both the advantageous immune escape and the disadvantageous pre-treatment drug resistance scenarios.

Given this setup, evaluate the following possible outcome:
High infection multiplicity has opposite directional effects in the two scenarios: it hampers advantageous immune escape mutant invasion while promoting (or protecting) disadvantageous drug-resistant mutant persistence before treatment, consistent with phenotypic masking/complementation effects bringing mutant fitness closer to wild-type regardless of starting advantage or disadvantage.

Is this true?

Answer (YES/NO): NO